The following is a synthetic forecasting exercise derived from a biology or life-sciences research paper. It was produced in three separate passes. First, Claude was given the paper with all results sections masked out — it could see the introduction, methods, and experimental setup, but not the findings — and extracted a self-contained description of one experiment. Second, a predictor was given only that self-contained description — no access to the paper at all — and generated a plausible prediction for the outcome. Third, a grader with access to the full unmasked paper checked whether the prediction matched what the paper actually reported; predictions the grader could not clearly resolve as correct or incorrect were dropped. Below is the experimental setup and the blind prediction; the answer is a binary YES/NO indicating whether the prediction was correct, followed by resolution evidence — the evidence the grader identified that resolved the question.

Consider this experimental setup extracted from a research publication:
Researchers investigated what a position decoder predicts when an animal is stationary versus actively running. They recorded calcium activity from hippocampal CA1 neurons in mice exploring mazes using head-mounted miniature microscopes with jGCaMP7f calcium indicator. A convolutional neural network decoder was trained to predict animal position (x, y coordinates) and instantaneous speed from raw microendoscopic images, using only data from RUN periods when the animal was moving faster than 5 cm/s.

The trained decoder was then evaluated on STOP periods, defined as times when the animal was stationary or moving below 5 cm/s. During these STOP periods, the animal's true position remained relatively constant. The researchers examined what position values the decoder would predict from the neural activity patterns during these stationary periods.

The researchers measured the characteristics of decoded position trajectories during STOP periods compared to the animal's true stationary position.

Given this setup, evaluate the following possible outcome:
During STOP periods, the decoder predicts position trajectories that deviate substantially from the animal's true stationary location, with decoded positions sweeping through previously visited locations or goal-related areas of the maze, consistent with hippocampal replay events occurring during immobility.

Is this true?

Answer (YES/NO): YES